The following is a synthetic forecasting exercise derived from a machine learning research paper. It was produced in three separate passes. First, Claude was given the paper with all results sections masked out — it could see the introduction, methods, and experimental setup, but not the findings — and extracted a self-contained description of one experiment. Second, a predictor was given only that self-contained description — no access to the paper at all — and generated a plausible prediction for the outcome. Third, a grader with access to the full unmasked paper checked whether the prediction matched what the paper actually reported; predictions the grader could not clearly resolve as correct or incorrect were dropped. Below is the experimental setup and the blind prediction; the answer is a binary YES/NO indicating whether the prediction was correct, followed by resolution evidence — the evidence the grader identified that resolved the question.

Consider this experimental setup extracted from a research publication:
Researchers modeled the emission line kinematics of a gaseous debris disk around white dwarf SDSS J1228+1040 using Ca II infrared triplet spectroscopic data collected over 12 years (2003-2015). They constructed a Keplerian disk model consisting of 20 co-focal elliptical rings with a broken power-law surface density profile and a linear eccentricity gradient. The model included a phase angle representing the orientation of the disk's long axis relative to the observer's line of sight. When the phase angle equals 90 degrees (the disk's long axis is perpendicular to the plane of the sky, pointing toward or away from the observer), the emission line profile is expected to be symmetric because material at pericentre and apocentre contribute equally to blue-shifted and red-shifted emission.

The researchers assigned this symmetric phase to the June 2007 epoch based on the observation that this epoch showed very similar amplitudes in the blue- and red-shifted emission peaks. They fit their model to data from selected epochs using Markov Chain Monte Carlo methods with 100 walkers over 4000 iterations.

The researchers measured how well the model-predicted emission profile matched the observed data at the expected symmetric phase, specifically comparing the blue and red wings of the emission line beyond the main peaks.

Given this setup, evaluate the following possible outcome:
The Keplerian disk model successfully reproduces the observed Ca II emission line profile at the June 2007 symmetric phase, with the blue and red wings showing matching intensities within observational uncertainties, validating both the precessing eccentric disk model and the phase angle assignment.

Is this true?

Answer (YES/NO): NO